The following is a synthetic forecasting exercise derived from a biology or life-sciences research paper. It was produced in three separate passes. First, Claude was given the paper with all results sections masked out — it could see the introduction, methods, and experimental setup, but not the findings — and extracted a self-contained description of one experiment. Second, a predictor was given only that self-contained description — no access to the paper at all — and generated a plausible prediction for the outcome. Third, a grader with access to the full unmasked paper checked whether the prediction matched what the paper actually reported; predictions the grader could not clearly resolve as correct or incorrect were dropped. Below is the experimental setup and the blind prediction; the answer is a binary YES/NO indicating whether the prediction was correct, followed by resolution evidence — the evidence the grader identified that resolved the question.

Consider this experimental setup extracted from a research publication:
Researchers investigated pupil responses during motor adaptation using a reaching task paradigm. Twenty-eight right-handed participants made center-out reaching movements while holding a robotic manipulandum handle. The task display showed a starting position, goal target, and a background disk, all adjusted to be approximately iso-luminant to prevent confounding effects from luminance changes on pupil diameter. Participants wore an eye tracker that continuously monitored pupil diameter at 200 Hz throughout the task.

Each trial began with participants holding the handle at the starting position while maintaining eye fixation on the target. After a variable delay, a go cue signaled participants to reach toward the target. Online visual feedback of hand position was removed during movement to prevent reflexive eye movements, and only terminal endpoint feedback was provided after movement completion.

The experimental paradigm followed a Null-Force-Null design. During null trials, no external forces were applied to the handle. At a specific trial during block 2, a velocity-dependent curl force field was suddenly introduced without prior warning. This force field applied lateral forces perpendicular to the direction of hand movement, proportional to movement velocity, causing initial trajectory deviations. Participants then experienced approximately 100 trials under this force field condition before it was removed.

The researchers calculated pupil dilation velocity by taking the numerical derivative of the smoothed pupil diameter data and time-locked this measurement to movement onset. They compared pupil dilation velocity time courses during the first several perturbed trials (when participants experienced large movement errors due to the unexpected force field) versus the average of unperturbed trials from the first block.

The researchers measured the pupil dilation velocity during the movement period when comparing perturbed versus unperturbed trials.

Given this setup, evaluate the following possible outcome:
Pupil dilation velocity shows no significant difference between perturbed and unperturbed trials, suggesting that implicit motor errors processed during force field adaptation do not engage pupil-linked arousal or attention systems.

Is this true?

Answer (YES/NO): NO